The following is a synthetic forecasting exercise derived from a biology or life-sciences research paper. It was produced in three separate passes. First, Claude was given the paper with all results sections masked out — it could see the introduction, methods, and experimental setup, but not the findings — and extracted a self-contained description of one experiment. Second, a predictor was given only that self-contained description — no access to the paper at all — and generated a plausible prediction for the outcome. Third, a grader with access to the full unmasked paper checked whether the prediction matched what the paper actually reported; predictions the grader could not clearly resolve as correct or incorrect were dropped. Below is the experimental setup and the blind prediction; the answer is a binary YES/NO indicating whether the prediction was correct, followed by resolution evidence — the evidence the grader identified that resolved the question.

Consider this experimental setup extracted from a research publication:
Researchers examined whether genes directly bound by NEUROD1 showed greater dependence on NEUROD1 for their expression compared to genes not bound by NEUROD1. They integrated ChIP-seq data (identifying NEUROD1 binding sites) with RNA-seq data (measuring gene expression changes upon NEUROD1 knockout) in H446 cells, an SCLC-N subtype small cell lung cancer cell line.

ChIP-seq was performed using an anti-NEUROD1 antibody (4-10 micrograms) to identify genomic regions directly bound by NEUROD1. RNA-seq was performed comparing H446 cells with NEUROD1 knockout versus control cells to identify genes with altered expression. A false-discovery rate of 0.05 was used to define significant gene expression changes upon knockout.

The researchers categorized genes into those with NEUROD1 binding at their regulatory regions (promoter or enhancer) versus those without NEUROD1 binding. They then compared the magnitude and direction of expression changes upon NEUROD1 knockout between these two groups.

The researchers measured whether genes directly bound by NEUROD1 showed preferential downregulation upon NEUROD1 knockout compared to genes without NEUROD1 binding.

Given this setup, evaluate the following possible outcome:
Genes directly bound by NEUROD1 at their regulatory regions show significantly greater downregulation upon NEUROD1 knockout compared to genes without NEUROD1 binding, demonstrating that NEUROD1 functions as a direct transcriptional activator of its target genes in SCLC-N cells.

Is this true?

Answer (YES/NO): YES